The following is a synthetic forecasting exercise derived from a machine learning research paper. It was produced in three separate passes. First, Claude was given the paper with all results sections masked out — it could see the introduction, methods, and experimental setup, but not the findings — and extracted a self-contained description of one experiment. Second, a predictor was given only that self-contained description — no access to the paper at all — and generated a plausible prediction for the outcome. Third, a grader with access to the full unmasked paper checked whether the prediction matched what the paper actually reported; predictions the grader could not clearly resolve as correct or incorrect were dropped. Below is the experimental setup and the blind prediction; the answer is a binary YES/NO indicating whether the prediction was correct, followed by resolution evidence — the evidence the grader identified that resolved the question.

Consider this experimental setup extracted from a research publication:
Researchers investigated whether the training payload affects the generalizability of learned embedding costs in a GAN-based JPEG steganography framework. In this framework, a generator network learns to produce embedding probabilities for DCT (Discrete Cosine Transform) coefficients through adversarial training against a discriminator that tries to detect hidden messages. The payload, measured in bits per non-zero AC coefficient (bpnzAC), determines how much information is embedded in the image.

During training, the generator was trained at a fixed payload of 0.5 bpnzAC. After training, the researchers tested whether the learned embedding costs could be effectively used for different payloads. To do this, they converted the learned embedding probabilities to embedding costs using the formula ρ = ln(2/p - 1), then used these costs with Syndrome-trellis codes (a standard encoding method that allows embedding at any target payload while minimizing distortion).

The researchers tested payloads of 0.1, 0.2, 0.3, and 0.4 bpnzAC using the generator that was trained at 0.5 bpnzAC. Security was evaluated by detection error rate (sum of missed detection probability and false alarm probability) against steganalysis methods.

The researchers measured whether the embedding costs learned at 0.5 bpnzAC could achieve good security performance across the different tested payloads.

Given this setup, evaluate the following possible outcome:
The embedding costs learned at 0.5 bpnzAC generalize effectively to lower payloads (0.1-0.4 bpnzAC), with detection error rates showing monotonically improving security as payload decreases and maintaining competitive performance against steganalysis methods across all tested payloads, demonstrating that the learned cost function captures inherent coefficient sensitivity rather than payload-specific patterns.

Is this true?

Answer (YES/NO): YES